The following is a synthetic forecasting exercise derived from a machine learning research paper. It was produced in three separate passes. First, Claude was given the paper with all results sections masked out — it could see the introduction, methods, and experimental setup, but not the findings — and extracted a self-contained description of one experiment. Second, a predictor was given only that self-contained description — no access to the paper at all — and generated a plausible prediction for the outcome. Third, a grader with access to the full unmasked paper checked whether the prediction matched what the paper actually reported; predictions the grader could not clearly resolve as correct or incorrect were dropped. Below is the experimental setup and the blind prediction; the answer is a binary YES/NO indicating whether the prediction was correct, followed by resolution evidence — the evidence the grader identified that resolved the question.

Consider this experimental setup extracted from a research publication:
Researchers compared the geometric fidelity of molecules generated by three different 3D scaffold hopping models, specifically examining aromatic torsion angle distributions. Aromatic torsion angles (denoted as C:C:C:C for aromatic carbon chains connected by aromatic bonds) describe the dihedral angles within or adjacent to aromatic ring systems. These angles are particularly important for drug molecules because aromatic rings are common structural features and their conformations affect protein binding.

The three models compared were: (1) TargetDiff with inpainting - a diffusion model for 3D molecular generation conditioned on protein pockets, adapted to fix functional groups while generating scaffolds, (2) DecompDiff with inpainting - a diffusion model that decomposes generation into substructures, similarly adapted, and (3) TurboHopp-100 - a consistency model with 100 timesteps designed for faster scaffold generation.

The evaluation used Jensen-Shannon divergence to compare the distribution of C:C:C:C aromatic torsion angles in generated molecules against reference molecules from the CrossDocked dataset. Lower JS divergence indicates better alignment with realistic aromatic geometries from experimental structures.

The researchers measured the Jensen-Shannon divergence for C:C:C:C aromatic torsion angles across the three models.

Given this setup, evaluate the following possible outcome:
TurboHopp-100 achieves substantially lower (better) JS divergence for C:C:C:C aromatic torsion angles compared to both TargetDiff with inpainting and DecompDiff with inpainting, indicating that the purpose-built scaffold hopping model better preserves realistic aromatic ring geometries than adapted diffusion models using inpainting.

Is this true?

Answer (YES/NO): NO